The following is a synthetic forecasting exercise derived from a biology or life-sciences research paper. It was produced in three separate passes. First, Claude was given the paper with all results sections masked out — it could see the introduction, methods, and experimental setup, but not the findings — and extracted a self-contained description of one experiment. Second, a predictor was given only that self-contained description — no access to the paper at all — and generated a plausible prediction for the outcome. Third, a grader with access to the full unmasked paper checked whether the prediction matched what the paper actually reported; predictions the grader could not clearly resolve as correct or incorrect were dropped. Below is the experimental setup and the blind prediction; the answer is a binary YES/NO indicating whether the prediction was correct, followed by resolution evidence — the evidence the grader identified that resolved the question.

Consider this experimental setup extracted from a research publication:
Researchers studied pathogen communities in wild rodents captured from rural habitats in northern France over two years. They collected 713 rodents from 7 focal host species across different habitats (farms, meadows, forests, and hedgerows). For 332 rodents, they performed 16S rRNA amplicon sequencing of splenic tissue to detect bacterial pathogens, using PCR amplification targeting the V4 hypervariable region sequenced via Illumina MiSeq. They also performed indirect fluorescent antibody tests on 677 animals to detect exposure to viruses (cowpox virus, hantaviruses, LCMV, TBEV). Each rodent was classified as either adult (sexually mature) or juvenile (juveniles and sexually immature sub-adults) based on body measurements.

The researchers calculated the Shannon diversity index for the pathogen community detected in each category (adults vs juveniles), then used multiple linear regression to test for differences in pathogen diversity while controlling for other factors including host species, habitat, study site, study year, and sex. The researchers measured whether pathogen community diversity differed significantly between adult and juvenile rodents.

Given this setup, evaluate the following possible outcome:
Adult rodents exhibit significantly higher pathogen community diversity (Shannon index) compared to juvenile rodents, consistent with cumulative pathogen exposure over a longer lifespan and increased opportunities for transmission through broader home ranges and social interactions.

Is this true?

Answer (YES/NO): YES